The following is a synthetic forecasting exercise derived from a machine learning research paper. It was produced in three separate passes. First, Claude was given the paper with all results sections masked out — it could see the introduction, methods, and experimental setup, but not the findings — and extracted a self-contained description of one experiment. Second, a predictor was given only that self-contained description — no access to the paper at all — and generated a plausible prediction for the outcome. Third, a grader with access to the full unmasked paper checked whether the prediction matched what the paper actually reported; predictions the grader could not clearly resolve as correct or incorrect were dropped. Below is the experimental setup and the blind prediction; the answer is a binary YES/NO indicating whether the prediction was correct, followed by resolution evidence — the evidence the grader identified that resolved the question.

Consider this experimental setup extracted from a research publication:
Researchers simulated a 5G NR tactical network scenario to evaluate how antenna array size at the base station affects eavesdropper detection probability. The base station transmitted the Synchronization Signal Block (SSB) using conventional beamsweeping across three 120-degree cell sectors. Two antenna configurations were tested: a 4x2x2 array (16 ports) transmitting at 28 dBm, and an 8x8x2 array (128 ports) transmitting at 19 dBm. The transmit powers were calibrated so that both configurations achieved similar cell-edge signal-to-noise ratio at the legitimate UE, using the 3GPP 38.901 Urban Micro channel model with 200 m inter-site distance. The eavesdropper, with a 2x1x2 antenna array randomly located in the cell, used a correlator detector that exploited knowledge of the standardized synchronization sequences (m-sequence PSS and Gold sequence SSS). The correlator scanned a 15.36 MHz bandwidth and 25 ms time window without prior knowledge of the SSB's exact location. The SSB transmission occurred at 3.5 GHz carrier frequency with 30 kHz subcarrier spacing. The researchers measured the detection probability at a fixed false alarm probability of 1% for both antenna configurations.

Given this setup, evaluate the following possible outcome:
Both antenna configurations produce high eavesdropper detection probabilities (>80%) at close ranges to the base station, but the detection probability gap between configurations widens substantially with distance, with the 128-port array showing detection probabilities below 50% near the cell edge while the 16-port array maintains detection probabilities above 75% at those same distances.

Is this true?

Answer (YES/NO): NO